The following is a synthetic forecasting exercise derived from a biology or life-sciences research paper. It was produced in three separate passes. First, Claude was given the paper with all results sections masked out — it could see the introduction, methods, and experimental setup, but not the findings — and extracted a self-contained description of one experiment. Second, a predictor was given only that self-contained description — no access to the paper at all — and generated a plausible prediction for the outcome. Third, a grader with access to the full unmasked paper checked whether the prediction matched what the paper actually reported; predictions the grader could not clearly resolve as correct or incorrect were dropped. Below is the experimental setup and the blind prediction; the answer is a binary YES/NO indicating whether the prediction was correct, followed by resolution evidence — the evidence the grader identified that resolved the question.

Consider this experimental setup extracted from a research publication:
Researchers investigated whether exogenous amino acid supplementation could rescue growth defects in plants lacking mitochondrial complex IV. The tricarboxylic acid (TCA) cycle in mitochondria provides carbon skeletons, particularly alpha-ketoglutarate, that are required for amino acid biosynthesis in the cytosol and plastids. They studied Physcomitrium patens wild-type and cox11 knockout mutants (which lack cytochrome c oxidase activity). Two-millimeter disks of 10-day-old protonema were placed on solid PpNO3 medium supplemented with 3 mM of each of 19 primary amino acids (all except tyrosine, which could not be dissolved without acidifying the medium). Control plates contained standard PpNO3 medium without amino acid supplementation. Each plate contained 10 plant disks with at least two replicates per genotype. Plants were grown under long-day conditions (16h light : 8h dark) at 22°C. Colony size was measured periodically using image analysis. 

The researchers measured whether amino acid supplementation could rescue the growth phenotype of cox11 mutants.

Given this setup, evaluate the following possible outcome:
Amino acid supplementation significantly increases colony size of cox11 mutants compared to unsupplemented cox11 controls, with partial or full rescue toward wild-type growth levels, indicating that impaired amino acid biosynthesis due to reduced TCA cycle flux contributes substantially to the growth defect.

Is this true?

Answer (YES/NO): YES